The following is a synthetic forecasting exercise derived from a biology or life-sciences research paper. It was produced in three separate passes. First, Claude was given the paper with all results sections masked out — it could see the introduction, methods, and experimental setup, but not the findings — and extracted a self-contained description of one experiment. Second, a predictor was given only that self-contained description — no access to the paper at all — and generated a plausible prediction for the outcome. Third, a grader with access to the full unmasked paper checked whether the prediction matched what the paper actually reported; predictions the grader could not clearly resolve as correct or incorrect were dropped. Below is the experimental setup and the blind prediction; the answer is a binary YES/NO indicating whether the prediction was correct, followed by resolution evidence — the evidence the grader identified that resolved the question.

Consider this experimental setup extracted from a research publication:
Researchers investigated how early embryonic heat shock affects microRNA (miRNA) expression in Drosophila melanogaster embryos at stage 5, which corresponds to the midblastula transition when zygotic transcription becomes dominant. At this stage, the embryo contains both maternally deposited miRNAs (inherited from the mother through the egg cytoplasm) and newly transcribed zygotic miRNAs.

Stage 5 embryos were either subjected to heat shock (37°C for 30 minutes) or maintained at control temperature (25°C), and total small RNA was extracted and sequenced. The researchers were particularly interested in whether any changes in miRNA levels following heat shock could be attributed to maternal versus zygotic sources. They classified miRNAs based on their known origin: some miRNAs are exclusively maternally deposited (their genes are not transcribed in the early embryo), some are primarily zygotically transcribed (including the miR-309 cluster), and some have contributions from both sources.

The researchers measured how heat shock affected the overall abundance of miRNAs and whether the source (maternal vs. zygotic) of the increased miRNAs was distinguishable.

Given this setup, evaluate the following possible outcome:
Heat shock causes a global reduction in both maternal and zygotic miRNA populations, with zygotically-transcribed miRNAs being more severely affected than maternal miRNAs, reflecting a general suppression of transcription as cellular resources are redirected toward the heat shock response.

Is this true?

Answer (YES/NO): NO